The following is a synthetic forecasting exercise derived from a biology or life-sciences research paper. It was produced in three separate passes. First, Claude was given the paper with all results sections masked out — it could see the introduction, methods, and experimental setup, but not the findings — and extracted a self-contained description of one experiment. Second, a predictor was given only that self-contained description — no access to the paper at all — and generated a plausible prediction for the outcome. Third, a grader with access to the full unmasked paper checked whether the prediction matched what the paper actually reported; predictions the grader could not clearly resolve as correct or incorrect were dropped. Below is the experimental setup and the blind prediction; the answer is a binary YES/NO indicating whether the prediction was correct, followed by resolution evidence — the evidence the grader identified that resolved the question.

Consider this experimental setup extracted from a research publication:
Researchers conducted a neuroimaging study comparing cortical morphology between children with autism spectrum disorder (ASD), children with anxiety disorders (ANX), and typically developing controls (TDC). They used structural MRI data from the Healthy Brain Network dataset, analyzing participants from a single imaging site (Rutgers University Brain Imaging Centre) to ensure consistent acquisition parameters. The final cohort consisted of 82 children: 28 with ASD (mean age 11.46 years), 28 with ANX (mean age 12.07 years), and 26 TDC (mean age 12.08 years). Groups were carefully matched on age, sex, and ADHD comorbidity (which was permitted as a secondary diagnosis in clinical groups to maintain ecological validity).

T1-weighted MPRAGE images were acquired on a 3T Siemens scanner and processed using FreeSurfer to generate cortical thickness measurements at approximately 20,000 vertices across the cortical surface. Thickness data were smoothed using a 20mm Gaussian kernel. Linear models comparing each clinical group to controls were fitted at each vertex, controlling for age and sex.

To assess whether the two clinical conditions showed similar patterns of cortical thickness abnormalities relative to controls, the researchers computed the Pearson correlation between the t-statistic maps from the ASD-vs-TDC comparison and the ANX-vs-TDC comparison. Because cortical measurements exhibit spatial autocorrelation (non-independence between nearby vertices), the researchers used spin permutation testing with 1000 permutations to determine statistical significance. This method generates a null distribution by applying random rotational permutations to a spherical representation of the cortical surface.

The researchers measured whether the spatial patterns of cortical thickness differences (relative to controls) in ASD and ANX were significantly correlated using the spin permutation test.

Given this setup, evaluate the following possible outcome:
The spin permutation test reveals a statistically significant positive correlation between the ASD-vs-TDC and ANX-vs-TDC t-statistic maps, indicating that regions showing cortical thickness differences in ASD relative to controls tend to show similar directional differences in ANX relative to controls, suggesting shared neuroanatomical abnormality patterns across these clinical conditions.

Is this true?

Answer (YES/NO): YES